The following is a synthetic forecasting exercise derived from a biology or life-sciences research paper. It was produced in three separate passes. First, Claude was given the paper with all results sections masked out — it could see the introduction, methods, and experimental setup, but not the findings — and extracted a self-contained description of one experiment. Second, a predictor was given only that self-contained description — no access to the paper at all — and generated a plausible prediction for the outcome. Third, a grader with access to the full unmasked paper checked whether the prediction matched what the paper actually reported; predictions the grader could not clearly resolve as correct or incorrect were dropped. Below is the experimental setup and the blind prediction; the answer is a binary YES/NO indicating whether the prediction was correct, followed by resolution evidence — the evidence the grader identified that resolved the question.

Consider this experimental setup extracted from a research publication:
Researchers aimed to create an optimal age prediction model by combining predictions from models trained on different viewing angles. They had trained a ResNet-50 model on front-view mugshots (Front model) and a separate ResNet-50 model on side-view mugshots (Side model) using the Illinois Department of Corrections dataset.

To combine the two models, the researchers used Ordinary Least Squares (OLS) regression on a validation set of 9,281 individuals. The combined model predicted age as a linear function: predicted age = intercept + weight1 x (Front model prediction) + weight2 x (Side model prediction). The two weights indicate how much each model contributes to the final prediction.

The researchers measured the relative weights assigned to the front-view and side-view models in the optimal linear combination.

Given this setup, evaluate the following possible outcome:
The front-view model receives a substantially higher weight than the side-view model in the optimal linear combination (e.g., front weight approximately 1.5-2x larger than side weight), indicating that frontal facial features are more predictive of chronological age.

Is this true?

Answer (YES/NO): NO